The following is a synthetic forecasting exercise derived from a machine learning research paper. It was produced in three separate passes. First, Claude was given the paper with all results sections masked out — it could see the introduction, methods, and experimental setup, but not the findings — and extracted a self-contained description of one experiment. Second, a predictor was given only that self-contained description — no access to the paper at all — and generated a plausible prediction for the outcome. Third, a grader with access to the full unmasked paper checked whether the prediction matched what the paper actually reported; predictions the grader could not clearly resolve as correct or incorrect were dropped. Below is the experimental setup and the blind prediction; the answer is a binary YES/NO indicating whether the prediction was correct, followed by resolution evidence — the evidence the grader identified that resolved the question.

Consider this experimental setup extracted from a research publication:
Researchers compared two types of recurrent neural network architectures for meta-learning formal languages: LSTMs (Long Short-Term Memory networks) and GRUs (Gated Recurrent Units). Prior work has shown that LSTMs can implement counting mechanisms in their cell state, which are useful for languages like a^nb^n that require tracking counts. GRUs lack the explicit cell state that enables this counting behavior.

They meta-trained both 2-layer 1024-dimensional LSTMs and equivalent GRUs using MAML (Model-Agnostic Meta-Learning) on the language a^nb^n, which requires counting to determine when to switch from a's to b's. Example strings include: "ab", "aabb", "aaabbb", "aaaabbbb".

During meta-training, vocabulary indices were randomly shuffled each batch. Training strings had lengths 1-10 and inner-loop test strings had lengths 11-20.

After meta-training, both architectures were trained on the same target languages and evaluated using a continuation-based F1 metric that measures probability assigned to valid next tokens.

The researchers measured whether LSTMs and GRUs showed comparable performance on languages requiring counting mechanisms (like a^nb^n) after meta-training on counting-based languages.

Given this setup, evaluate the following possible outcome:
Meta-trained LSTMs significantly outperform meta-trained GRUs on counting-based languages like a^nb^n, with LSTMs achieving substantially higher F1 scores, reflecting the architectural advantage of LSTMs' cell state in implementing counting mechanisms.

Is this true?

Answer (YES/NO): YES